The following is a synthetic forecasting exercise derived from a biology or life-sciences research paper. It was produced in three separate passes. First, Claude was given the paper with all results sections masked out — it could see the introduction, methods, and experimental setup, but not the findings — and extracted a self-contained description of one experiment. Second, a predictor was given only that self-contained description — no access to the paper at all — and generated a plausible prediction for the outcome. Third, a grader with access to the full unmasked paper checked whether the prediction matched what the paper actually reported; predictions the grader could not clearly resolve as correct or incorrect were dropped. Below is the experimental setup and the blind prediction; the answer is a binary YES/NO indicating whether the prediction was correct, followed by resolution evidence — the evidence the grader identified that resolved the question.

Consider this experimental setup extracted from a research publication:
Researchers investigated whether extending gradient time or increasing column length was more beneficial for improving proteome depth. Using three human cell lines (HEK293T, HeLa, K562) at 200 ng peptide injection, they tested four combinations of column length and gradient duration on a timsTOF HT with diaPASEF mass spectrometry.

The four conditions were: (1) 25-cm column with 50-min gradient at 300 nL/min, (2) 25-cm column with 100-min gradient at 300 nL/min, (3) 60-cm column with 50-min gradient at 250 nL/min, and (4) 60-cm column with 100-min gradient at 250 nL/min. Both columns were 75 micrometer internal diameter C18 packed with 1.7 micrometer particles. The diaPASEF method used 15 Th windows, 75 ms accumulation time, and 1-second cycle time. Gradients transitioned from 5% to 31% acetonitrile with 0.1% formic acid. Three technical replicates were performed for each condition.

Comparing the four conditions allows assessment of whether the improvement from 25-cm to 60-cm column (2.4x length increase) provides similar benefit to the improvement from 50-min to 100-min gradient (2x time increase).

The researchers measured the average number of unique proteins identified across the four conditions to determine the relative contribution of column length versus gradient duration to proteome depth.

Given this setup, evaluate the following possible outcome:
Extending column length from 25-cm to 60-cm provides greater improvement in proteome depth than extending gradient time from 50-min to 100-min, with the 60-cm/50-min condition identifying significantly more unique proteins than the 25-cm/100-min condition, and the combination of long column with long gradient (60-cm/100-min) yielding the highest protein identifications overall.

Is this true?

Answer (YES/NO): NO